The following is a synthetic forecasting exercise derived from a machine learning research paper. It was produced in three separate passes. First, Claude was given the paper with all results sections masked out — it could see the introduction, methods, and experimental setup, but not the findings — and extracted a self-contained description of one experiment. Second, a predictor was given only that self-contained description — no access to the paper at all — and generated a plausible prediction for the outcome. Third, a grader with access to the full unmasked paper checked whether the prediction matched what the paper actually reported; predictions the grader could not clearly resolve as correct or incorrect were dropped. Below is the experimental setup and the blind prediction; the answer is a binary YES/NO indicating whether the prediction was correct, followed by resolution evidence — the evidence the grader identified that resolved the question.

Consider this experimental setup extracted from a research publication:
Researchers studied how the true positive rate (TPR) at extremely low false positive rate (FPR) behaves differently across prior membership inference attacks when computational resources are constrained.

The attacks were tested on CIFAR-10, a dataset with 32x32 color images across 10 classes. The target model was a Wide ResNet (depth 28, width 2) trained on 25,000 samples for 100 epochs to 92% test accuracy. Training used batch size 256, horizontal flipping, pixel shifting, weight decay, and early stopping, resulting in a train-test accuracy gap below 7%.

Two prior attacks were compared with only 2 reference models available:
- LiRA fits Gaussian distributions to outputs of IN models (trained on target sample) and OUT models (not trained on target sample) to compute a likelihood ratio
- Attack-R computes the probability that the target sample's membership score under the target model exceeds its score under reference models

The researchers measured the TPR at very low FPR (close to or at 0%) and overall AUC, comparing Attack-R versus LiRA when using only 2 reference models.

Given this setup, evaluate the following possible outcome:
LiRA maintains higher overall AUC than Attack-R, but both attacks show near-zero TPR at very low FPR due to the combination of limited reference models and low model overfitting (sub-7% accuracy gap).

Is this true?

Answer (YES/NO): NO